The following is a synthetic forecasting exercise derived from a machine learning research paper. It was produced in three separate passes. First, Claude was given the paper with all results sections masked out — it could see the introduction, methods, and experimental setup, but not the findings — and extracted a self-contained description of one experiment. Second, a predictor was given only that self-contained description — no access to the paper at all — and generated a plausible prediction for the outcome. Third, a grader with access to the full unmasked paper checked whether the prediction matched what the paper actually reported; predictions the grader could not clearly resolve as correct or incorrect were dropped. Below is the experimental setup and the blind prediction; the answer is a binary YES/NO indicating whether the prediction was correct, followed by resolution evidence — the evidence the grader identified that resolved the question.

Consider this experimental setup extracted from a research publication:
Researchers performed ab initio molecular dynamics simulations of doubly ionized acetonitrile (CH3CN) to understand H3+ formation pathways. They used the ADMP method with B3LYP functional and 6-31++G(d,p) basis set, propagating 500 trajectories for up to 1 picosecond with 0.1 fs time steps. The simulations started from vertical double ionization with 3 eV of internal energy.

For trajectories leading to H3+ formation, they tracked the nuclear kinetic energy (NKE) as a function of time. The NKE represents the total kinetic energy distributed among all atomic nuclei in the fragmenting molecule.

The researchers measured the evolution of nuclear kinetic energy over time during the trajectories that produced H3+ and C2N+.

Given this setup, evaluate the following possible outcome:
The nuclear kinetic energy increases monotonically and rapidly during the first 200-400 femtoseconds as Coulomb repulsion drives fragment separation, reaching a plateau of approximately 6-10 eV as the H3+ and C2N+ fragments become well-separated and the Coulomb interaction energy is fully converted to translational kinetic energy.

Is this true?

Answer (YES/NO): NO